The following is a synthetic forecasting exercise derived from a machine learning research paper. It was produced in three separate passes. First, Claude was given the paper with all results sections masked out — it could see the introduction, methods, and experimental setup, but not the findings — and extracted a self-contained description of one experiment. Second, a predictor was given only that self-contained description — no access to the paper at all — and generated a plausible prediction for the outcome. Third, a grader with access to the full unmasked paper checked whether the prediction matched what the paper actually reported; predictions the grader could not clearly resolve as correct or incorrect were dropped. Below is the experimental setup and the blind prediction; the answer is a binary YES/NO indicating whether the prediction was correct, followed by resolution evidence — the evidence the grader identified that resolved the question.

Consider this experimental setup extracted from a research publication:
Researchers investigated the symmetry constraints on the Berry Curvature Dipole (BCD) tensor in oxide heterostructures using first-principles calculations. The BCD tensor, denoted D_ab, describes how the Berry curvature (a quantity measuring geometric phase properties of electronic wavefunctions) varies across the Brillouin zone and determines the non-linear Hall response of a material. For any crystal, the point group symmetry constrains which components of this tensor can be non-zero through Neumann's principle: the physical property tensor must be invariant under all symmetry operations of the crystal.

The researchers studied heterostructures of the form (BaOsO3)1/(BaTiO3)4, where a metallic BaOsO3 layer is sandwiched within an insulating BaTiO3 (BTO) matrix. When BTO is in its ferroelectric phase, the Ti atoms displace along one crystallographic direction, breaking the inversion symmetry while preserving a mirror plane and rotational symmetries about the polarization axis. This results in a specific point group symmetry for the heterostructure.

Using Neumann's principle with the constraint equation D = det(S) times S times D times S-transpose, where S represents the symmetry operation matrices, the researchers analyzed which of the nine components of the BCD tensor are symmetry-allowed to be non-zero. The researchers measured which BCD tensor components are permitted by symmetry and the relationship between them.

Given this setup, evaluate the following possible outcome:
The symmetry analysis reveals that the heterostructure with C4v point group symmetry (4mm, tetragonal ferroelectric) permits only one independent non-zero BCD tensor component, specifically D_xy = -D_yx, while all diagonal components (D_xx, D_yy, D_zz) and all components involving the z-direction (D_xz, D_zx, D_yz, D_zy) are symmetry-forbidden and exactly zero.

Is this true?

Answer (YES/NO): YES